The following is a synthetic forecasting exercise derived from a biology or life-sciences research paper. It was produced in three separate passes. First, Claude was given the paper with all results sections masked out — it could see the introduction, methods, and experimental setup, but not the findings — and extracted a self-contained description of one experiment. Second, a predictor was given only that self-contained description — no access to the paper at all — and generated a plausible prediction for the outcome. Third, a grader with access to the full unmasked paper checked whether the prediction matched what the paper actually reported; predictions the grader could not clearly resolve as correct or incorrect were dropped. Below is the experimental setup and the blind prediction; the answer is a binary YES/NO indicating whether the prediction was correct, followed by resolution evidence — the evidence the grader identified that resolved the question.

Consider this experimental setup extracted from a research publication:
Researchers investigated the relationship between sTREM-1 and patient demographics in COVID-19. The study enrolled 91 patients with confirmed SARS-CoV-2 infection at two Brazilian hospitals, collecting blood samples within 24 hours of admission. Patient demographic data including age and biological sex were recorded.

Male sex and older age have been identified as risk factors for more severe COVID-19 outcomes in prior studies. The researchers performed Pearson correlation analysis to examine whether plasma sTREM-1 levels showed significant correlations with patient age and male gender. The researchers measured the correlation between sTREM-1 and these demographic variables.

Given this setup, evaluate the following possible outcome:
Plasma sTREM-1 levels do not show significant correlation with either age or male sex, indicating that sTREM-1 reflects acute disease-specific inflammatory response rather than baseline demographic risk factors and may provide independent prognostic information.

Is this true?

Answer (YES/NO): NO